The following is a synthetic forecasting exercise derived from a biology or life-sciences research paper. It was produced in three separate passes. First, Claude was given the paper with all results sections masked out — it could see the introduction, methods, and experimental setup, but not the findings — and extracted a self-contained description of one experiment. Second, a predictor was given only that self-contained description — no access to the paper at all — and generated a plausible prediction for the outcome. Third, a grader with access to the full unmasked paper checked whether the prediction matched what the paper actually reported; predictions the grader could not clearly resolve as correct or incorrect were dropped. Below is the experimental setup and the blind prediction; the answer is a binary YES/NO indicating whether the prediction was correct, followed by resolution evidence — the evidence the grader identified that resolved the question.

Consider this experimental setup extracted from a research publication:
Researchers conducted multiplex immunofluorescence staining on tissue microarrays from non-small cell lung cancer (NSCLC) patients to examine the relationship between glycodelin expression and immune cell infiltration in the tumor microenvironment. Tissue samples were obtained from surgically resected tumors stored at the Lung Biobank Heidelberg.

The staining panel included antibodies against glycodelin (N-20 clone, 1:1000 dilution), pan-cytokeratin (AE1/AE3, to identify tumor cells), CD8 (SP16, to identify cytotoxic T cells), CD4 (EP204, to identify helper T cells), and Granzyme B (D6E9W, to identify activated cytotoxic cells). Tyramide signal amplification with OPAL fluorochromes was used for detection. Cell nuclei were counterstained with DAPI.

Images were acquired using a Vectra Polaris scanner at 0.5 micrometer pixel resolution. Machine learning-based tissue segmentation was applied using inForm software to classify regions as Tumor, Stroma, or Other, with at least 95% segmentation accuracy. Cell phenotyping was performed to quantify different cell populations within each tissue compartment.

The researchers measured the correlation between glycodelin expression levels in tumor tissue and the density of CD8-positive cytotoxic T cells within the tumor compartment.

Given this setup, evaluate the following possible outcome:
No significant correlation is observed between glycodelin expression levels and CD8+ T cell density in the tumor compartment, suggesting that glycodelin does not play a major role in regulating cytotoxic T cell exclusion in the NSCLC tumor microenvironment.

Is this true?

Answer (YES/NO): NO